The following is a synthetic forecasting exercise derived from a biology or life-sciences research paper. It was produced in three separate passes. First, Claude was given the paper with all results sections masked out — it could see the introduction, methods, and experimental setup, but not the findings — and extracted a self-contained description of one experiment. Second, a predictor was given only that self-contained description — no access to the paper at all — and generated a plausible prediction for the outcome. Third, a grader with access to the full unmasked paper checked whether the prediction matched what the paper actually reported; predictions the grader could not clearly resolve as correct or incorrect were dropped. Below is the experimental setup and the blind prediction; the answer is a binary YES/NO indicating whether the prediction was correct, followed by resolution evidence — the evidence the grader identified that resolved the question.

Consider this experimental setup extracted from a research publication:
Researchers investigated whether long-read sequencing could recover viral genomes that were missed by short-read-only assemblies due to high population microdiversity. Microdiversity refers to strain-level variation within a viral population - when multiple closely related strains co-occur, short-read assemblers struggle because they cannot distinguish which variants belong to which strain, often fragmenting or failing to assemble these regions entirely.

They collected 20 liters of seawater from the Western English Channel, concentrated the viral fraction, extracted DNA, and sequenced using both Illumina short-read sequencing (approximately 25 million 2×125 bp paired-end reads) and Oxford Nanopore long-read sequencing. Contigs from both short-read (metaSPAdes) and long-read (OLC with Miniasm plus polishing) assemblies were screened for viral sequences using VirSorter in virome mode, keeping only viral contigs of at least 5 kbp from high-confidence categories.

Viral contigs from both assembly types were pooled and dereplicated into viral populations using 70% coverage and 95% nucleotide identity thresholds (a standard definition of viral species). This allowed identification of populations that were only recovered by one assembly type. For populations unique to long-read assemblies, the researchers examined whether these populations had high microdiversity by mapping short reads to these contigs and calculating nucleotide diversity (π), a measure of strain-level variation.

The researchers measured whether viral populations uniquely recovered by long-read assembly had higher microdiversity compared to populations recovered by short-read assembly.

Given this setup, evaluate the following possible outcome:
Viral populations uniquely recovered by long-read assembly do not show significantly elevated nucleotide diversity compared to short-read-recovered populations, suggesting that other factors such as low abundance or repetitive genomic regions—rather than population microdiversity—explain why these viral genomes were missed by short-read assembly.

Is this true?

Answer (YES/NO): NO